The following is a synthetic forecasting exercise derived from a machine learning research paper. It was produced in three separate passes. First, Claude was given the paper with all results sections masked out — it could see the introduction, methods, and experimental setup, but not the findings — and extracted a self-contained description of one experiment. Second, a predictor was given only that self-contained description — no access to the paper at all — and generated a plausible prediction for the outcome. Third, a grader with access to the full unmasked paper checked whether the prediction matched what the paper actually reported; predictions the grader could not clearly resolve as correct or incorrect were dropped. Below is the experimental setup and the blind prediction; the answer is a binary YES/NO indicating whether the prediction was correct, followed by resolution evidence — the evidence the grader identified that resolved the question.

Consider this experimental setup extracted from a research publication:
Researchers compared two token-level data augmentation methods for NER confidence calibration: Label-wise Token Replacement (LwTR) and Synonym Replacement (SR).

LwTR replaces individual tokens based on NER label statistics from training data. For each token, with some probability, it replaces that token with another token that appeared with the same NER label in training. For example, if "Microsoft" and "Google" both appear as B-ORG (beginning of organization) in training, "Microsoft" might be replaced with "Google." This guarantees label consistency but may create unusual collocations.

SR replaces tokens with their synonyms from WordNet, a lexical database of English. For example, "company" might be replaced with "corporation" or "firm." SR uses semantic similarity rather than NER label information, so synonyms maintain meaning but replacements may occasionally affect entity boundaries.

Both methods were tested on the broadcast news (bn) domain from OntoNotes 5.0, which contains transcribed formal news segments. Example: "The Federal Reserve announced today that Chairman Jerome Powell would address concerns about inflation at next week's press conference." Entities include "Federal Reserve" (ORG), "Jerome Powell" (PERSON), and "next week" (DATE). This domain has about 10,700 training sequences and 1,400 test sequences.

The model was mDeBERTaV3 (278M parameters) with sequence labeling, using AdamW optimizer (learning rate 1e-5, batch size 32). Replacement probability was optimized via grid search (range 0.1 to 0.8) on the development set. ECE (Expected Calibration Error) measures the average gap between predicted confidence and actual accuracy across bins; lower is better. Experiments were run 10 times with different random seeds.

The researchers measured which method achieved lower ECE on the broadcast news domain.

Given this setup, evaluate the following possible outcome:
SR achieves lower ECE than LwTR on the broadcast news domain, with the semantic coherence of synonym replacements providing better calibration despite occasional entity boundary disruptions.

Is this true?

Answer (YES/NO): YES